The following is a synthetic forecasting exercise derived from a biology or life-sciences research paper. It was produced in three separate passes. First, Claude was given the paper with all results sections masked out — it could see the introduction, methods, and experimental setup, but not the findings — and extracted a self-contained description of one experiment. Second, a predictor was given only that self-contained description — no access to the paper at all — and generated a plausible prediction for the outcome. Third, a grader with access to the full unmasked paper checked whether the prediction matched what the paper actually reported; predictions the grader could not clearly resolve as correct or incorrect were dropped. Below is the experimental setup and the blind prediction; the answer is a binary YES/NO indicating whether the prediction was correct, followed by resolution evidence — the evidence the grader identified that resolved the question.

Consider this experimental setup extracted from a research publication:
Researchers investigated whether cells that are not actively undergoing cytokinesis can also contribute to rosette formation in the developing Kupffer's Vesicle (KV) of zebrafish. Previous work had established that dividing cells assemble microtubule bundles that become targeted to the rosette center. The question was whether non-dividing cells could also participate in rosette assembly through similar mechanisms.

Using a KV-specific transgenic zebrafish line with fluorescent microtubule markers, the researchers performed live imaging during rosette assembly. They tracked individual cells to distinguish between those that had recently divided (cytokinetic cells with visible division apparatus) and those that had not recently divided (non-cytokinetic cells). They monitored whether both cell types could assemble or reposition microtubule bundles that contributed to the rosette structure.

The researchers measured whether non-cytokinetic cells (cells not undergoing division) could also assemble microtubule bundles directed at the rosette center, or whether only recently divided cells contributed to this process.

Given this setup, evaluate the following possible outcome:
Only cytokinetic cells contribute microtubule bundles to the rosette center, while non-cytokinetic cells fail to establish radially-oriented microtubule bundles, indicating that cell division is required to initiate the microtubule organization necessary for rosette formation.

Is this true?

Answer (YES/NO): NO